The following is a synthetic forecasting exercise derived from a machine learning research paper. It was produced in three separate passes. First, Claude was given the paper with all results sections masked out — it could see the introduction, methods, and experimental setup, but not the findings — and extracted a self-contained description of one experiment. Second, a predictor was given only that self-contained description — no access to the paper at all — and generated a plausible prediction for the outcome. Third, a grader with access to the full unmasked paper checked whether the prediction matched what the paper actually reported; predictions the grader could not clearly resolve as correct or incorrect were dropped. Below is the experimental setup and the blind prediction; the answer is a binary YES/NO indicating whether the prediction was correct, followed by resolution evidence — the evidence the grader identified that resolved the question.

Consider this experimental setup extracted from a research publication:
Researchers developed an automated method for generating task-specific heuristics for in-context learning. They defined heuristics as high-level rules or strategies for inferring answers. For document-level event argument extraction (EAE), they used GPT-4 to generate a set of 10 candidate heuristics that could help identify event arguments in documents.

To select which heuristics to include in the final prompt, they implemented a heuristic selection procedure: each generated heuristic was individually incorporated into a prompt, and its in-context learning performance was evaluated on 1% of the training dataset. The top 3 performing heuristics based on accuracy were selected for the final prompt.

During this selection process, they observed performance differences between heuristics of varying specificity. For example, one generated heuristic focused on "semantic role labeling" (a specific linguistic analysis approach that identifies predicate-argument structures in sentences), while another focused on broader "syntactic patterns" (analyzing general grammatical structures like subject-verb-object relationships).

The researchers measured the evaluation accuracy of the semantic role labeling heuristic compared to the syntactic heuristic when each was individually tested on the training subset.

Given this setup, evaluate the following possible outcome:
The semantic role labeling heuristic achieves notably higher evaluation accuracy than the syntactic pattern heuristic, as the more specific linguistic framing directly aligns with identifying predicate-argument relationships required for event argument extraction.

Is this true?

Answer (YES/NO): NO